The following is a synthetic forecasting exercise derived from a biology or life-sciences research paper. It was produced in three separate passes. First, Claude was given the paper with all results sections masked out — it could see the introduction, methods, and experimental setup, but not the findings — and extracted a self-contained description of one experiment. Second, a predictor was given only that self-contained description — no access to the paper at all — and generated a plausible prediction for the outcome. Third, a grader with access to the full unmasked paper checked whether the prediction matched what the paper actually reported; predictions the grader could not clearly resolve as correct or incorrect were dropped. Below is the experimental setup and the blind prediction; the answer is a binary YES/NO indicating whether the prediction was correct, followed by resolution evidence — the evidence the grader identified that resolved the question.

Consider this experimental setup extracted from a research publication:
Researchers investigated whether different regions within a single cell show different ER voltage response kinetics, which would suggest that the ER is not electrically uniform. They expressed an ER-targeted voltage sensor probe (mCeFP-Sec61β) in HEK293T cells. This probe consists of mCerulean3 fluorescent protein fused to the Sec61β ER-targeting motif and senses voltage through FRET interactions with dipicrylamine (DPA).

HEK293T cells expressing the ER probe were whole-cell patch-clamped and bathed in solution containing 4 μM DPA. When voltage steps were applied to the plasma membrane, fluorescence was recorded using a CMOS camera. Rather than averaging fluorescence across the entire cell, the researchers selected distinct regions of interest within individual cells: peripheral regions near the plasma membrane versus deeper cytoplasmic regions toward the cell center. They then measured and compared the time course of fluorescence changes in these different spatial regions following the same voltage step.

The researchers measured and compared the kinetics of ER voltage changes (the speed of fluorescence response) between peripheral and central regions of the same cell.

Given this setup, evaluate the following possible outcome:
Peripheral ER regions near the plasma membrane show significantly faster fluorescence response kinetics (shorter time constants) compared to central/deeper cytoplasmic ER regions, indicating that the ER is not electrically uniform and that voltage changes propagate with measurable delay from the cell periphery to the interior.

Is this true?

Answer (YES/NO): YES